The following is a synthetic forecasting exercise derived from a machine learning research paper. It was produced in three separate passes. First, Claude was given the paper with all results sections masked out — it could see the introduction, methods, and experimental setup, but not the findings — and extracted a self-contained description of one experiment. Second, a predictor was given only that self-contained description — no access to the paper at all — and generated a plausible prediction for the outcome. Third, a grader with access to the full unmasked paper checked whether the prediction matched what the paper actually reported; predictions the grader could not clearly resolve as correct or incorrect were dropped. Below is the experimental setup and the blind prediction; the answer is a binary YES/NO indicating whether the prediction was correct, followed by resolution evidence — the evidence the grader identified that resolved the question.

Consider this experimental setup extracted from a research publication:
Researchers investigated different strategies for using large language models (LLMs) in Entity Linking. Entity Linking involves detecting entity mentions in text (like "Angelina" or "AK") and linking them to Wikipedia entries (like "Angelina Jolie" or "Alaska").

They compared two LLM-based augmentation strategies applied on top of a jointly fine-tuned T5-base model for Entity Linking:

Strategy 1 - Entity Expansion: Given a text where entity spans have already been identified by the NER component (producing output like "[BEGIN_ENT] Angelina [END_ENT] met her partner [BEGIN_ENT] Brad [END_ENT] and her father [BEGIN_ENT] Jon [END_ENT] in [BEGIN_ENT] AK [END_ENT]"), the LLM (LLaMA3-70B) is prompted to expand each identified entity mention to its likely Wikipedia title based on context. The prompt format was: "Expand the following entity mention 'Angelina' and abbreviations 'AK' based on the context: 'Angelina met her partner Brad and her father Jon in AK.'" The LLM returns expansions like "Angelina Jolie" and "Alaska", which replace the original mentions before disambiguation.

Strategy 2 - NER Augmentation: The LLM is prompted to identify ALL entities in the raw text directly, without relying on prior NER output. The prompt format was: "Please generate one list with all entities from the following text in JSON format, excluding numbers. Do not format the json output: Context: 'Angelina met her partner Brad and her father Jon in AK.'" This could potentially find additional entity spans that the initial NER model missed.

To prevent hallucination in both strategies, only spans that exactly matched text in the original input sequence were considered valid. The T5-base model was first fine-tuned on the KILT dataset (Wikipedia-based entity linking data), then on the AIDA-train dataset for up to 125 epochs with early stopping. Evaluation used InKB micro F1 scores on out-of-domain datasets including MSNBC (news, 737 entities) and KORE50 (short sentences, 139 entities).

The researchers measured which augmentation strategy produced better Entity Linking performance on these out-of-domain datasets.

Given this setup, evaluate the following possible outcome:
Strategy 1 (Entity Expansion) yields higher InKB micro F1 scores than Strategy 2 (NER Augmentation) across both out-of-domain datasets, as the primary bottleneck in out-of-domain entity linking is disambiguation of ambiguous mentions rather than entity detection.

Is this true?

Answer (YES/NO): NO